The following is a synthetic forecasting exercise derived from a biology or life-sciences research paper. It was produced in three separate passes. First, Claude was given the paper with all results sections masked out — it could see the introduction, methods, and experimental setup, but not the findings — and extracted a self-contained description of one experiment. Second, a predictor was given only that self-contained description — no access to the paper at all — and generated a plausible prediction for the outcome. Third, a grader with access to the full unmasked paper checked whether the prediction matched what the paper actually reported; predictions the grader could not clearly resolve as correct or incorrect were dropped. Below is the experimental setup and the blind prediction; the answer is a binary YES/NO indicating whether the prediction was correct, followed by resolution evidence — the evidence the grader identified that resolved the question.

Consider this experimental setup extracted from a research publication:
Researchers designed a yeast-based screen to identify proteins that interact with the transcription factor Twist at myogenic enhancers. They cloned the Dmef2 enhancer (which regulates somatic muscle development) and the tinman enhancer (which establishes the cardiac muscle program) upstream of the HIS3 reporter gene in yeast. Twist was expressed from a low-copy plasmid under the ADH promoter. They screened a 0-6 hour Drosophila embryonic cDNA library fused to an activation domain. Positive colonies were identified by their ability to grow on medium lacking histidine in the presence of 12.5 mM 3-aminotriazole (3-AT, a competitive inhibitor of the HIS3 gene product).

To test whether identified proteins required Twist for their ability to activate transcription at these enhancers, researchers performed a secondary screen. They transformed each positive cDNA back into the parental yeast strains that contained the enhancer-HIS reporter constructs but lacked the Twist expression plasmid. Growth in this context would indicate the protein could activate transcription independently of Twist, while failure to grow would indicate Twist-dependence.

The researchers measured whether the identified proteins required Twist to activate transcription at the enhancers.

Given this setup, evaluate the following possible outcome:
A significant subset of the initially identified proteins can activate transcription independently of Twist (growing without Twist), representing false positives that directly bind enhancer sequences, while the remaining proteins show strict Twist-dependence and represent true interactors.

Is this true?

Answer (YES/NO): YES